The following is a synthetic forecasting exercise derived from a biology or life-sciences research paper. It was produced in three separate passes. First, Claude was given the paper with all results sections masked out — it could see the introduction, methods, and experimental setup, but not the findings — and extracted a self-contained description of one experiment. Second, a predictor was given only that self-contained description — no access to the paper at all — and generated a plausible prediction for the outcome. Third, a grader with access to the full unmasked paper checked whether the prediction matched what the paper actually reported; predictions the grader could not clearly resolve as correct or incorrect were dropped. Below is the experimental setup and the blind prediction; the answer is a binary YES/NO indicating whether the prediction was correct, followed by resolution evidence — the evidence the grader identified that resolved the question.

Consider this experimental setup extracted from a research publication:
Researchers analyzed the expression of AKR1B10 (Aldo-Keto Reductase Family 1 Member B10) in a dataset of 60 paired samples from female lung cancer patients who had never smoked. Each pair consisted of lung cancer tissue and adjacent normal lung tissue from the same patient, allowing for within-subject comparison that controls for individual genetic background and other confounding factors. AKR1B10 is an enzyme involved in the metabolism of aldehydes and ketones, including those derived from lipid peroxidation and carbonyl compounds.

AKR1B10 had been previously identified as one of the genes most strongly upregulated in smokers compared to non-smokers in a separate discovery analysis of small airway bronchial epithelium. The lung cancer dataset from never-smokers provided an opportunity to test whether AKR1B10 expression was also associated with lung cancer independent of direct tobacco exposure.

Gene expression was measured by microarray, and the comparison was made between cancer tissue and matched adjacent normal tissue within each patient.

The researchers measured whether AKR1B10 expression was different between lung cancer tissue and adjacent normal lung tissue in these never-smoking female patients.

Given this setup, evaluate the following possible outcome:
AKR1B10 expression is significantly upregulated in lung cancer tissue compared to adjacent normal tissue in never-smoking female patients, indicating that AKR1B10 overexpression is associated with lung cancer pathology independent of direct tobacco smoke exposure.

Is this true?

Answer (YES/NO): YES